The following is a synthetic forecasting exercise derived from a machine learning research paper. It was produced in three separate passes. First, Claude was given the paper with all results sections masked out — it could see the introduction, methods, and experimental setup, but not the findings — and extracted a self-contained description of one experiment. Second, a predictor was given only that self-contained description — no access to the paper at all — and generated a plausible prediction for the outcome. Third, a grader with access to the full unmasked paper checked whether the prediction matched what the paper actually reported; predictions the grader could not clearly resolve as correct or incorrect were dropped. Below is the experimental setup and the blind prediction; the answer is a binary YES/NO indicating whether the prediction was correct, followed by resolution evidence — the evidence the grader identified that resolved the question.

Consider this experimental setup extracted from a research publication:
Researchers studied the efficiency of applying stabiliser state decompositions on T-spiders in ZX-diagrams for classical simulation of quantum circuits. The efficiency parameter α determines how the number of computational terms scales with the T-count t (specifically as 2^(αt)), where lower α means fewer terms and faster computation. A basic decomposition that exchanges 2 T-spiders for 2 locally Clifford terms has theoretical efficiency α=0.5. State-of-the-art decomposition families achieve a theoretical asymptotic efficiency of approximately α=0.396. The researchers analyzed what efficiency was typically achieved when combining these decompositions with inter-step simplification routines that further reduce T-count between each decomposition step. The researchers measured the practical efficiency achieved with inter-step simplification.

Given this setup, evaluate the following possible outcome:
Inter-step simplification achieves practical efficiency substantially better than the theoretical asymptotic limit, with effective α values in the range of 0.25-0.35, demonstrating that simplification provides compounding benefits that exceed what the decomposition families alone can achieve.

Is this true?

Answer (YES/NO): YES